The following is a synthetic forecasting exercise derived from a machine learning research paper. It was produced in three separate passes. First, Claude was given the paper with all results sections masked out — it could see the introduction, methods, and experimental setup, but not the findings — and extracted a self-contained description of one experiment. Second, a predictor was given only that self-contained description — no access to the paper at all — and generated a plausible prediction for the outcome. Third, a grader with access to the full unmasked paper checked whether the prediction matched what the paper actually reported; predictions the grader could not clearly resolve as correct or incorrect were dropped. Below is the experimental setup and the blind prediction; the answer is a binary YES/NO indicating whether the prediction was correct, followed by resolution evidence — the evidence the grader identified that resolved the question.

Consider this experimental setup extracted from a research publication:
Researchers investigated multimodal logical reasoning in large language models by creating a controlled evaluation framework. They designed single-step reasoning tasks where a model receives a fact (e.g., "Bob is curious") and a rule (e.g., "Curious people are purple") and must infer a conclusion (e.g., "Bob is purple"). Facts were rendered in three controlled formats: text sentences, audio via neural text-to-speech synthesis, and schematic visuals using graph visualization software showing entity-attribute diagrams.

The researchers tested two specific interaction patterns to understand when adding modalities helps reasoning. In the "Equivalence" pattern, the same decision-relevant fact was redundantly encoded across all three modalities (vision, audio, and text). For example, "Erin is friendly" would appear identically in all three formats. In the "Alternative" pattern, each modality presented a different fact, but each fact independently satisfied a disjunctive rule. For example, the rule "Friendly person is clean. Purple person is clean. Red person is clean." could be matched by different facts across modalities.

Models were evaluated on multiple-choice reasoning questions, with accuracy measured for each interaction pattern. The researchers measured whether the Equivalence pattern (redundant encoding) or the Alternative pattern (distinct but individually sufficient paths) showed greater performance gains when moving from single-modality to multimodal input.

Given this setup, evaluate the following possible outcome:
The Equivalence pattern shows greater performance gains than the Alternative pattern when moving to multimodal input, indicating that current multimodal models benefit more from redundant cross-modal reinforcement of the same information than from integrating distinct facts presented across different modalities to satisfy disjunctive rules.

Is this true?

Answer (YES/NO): NO